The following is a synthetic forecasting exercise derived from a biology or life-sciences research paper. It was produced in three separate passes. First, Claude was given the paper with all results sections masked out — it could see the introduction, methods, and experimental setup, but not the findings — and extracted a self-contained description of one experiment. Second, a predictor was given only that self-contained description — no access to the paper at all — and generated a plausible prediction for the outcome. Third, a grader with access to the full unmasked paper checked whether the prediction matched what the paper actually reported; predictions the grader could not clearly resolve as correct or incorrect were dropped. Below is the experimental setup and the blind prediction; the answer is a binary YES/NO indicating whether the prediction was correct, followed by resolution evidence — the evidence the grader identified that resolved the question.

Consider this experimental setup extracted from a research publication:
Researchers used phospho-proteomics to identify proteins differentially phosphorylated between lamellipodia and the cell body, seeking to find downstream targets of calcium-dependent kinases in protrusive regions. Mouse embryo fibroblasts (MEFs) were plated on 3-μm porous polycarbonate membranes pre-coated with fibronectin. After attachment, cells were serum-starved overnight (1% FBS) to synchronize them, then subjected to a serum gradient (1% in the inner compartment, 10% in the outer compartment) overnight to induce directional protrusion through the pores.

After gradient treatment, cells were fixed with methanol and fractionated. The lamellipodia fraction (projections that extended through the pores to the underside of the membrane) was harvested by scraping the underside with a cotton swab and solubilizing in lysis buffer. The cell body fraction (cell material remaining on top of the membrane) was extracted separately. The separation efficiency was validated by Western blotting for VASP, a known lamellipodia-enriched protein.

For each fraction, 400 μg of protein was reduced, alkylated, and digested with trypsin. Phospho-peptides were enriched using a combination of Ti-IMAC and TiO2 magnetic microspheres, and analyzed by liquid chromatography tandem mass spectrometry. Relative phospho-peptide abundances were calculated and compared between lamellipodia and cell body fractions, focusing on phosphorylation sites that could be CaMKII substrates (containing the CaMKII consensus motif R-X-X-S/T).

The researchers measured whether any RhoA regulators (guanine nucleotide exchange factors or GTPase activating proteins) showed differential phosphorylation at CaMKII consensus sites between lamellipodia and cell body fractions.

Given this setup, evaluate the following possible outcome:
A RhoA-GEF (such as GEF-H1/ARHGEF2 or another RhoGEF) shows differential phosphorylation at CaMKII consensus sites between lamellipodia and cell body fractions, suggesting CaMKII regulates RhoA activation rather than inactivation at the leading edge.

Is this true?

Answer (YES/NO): YES